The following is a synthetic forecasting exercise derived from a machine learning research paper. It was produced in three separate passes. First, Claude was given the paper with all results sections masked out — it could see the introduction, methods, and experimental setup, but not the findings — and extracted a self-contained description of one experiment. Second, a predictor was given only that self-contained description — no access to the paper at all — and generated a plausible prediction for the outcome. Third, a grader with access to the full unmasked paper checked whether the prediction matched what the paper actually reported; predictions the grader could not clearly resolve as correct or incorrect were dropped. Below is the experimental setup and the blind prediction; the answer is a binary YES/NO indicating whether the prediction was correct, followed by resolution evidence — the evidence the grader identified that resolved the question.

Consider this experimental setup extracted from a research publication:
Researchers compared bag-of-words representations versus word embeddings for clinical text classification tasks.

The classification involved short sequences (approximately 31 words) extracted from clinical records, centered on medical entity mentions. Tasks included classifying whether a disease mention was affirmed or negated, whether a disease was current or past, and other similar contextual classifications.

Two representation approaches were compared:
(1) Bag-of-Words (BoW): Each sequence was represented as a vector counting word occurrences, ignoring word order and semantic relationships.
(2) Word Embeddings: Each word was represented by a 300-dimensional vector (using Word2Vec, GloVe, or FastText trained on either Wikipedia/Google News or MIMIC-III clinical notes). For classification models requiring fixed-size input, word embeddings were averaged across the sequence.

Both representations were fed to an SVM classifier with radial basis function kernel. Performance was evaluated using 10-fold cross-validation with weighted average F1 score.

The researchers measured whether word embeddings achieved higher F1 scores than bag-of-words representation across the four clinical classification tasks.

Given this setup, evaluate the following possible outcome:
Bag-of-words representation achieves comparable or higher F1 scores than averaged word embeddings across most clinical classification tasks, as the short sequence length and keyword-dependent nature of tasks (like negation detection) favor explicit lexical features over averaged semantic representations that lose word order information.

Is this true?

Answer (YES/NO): YES